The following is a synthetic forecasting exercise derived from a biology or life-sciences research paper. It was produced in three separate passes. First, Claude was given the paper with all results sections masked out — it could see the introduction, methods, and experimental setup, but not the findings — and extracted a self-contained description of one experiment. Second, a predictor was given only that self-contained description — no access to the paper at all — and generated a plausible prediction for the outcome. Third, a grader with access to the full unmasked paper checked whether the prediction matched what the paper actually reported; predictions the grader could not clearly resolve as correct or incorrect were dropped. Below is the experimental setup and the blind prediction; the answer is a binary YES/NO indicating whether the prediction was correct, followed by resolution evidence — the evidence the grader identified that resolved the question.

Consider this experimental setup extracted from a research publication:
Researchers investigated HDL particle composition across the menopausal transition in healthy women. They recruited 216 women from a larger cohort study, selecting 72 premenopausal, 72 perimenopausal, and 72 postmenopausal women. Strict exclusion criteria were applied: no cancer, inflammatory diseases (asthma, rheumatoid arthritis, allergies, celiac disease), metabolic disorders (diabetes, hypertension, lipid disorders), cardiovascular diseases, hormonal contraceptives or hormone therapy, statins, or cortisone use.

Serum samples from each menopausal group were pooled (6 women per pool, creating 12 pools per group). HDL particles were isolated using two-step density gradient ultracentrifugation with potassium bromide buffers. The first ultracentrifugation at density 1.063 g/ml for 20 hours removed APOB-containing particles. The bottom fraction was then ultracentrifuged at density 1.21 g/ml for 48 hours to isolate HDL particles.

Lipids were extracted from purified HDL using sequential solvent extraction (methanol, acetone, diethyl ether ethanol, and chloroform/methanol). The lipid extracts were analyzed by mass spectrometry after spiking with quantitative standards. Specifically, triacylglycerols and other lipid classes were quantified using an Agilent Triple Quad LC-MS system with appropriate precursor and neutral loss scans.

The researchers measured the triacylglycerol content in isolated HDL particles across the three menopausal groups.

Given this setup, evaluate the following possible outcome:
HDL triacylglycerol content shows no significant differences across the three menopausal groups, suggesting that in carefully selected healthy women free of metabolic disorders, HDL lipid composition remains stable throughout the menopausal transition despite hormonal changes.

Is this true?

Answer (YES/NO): NO